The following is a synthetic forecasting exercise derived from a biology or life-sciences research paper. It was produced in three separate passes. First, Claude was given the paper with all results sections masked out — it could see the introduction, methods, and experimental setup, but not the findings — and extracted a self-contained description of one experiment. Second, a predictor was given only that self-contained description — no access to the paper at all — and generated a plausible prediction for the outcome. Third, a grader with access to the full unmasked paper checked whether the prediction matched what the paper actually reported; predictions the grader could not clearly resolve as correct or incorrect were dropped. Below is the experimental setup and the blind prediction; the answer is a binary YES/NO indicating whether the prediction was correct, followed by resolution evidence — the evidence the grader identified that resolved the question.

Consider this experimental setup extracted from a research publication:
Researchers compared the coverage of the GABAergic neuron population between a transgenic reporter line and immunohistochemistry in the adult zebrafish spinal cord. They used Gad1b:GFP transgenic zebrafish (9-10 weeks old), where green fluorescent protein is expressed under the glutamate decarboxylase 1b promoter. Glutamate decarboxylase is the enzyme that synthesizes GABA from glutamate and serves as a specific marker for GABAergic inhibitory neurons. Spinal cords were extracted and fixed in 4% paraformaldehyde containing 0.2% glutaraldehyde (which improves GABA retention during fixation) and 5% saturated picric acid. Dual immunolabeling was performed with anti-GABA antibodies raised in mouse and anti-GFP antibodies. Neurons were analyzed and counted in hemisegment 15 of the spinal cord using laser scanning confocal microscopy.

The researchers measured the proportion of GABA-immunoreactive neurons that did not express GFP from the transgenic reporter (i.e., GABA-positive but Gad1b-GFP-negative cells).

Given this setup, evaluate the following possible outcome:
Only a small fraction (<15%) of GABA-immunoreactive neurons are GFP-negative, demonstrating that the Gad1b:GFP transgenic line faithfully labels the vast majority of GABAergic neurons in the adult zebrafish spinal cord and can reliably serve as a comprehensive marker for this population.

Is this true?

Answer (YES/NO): YES